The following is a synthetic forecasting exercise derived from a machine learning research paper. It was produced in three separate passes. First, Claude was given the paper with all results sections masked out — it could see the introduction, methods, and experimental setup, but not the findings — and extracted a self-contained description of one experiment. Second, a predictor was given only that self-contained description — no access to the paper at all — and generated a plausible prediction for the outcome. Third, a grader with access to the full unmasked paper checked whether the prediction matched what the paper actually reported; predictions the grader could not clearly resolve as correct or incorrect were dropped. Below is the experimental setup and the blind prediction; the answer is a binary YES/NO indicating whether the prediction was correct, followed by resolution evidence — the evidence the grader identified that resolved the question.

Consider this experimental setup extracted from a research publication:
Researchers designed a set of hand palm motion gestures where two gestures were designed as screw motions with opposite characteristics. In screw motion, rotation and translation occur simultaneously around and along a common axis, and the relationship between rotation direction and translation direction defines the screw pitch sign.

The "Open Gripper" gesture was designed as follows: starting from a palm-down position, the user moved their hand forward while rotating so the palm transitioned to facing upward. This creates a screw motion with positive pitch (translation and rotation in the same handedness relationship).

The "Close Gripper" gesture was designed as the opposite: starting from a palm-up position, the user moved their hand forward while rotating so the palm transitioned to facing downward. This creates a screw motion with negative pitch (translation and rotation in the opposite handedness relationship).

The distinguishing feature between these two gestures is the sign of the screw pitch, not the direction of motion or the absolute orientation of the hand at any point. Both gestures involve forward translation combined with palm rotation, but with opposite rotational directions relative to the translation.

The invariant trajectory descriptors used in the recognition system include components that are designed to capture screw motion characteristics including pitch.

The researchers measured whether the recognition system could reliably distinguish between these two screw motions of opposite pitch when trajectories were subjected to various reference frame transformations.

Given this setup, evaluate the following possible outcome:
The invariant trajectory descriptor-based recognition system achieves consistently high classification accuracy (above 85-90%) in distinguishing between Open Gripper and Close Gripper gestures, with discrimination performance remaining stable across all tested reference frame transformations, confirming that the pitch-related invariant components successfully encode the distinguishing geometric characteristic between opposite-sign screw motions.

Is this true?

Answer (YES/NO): YES